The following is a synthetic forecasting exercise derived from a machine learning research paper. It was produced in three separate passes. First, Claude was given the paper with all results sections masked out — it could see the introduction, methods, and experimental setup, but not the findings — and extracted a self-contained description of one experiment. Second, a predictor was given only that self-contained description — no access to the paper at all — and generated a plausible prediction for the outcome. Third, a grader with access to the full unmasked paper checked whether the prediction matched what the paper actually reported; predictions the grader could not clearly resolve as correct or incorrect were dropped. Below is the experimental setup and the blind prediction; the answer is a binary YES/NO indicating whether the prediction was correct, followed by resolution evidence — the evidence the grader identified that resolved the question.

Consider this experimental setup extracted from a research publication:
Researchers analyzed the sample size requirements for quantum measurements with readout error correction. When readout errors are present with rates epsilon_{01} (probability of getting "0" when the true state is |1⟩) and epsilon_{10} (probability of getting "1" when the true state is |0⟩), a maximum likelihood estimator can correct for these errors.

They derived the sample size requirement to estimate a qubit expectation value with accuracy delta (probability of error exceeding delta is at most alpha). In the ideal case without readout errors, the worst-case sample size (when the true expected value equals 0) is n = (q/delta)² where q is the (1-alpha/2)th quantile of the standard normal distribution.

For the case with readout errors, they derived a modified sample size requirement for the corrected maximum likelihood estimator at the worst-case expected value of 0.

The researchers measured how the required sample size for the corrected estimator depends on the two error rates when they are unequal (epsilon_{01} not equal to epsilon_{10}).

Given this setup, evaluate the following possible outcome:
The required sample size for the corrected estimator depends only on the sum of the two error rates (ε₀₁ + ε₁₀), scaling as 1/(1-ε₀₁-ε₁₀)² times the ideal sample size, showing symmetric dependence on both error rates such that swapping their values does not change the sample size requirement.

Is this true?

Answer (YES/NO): NO